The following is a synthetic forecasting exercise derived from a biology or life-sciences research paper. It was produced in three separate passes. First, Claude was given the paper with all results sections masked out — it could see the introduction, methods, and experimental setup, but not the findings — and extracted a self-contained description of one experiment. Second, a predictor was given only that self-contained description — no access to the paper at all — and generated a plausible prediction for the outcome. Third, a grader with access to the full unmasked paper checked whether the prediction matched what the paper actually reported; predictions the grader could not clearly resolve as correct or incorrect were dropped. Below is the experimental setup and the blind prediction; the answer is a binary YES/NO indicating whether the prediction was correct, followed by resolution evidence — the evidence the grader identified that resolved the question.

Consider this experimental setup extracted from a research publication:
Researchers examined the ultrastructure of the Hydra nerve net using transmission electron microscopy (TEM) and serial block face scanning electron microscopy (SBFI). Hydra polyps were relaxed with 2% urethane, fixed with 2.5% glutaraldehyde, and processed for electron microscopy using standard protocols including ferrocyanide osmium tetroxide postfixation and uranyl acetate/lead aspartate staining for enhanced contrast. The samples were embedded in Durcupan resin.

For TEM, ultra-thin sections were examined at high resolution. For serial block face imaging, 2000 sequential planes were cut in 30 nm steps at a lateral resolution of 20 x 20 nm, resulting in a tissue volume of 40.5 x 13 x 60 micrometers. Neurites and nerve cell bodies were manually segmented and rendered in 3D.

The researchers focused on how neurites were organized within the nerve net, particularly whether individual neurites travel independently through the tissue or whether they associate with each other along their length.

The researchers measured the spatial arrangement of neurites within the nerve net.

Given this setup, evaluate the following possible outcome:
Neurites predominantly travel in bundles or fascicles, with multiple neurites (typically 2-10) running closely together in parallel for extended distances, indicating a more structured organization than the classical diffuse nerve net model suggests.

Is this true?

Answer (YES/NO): YES